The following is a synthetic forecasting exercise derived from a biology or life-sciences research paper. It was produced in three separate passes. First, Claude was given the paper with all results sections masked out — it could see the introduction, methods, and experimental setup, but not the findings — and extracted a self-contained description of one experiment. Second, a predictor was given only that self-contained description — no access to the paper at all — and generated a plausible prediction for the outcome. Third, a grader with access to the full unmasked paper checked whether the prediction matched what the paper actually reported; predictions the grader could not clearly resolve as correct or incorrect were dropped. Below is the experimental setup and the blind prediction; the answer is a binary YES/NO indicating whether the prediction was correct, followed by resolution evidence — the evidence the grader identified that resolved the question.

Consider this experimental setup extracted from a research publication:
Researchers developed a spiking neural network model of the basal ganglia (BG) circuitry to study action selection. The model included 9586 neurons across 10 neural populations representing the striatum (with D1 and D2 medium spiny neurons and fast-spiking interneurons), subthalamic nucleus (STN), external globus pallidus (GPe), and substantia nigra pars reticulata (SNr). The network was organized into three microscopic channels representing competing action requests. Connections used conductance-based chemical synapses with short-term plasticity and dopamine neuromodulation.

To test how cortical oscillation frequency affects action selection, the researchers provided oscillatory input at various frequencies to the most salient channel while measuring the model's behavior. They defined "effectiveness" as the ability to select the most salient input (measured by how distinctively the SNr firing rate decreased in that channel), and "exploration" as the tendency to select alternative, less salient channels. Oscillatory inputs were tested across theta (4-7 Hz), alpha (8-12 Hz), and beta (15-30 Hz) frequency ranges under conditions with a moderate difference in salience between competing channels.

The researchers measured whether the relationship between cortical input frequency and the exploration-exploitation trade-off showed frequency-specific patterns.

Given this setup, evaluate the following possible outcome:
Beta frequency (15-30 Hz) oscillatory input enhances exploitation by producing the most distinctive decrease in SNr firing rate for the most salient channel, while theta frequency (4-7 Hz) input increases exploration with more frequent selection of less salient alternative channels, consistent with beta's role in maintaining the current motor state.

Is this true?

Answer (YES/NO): NO